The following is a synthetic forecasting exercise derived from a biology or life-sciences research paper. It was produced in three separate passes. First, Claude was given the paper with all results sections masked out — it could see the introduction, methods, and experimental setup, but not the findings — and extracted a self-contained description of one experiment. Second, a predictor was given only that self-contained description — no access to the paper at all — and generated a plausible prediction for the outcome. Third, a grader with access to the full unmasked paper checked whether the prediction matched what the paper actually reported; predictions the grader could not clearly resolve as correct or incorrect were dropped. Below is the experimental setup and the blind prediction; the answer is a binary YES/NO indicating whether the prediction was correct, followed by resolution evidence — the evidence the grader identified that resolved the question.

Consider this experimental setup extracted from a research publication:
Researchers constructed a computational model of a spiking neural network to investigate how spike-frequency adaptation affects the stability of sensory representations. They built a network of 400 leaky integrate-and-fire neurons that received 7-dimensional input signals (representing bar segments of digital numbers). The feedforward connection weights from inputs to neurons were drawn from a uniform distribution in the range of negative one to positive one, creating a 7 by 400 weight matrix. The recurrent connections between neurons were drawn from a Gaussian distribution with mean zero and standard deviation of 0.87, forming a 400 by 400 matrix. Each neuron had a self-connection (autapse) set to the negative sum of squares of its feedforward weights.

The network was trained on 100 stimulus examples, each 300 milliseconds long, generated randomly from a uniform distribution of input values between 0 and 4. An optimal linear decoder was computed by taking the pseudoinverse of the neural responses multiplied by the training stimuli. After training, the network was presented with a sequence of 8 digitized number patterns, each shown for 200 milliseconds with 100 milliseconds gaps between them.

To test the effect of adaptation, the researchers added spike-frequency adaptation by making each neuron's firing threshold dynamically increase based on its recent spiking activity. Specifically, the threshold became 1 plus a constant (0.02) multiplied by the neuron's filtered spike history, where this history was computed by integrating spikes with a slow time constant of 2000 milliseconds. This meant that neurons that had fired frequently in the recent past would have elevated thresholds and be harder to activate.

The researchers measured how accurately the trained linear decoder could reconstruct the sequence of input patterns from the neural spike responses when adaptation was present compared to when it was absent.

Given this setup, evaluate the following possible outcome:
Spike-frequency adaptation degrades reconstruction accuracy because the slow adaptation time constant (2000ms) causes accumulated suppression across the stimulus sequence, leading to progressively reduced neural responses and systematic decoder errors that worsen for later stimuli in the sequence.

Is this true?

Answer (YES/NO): YES